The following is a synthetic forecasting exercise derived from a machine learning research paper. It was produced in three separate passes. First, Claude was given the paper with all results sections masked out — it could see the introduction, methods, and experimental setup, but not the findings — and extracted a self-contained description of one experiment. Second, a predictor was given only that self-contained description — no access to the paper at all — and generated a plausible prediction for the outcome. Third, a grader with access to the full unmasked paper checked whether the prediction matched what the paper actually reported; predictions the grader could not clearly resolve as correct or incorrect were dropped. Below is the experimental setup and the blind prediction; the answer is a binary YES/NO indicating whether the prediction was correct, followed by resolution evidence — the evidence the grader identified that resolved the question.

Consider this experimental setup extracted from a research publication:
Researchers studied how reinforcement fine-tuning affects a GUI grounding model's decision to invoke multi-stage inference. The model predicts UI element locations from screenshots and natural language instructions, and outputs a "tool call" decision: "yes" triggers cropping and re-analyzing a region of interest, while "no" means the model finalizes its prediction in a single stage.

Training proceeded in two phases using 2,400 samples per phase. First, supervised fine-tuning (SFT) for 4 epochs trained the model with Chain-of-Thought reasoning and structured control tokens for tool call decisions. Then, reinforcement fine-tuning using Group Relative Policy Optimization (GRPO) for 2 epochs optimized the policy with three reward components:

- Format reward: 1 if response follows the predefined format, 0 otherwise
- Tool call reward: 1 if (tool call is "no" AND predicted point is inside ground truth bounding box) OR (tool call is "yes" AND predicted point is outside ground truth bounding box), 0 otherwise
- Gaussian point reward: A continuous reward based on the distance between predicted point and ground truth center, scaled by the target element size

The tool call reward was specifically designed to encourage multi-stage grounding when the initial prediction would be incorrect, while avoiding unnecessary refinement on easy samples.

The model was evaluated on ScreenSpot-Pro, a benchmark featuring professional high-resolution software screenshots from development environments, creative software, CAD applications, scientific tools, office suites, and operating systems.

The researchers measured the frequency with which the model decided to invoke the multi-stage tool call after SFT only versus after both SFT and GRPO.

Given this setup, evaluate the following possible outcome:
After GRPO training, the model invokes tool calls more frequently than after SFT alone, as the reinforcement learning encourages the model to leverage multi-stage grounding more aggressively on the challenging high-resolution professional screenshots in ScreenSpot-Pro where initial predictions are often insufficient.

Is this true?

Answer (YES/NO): YES